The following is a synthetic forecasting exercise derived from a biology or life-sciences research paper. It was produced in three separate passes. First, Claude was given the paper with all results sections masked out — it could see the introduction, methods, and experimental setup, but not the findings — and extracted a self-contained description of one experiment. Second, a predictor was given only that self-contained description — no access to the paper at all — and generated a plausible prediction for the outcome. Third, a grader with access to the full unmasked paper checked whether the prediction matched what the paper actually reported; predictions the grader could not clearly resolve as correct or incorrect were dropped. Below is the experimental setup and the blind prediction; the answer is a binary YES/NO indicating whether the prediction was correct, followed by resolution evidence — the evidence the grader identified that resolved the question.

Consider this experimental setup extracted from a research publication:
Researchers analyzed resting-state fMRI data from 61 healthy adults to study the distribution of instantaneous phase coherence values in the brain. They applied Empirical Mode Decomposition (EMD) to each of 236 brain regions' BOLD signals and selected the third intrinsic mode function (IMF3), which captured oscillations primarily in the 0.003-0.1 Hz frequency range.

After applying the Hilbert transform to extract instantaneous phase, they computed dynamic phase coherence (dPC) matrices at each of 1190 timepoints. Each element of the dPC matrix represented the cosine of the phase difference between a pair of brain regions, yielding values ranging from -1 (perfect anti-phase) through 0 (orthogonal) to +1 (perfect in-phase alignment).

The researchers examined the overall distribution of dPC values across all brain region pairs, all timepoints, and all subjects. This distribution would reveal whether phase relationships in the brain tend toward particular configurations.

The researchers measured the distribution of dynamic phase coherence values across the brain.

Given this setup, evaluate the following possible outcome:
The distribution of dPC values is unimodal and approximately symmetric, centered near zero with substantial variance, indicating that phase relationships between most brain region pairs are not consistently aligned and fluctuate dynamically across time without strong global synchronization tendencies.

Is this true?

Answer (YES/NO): NO